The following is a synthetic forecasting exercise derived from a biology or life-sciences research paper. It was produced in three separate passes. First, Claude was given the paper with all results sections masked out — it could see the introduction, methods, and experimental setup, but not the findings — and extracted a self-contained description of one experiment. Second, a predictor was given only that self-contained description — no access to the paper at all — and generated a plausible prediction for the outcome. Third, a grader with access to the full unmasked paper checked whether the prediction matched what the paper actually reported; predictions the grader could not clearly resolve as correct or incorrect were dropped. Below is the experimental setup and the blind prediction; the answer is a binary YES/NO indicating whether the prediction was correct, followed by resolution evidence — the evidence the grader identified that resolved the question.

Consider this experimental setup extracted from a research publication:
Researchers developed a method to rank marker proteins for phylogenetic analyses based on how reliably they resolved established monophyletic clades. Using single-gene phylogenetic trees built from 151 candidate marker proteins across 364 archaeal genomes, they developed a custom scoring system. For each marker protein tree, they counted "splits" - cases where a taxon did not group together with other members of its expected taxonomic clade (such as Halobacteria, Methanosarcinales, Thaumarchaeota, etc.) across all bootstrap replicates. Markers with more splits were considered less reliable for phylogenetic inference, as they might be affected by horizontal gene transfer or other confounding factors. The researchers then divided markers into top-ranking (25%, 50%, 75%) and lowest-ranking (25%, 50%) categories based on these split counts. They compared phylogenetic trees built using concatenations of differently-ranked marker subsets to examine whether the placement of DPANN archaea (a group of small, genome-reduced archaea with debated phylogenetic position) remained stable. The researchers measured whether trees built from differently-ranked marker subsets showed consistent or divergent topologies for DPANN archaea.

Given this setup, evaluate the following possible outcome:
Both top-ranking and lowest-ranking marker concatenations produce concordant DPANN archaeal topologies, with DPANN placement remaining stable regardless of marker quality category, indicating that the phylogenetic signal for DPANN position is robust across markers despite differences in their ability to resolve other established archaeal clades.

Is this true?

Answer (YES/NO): NO